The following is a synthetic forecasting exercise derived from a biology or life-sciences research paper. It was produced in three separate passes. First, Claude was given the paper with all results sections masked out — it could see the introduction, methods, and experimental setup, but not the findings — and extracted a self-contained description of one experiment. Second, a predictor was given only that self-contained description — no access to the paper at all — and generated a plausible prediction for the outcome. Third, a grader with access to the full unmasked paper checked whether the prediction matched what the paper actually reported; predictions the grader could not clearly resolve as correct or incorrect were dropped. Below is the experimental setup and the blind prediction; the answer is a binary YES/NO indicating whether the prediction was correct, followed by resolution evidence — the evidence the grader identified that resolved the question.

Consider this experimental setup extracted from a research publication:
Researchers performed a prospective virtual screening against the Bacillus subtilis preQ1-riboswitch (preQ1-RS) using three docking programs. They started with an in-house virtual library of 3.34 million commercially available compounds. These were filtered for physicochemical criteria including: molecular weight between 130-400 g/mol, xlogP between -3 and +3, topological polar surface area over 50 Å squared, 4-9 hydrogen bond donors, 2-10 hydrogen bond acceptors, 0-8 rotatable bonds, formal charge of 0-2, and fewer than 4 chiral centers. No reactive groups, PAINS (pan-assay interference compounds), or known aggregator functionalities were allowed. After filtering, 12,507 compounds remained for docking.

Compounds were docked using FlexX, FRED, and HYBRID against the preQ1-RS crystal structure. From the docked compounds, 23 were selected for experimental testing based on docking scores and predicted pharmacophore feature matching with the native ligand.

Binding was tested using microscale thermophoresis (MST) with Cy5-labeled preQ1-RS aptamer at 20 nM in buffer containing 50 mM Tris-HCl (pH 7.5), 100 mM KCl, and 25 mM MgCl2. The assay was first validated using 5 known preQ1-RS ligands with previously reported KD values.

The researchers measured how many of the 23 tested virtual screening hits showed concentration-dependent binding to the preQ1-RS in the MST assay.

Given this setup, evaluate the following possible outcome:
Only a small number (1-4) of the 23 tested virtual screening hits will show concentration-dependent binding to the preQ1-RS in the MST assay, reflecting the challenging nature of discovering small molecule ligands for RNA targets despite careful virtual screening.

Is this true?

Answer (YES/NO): NO